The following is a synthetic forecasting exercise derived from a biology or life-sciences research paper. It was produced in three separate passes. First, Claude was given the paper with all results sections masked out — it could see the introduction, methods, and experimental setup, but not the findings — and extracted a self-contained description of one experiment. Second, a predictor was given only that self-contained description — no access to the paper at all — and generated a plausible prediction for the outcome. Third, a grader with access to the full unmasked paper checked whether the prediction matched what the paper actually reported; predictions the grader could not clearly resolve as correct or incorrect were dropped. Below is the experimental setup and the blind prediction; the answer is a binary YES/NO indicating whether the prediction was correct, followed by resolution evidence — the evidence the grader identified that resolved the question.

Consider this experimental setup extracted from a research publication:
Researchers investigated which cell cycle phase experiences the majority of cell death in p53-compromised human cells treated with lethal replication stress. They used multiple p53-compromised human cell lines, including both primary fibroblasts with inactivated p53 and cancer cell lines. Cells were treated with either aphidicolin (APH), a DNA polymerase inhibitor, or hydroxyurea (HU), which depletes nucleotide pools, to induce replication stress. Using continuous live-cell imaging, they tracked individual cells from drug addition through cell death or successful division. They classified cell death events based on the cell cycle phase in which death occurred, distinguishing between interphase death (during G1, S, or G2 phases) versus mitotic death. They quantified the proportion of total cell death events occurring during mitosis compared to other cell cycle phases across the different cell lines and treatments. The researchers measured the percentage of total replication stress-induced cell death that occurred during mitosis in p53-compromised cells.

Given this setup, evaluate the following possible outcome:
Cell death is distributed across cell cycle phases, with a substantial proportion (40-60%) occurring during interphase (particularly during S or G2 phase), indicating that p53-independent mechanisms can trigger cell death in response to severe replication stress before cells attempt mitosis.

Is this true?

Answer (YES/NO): NO